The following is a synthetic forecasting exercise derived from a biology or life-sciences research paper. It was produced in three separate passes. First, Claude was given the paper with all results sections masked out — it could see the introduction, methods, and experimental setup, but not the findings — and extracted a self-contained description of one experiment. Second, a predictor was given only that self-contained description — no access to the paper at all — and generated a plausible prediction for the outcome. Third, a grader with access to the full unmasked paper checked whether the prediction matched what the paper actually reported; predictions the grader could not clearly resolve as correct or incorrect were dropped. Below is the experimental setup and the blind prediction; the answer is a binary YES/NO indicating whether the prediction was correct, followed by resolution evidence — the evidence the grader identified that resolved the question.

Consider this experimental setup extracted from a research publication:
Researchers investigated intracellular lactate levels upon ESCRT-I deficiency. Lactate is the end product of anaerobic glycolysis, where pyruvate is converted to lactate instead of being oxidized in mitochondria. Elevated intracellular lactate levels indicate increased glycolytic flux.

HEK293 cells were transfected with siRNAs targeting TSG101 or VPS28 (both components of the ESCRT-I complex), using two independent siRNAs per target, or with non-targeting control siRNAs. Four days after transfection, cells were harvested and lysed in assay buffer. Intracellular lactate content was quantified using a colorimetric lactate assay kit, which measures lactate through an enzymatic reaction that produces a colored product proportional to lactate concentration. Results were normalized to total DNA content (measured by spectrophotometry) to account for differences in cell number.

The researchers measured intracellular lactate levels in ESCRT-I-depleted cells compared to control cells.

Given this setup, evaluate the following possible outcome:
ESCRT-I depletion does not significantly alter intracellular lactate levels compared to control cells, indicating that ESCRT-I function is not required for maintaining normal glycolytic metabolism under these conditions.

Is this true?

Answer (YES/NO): NO